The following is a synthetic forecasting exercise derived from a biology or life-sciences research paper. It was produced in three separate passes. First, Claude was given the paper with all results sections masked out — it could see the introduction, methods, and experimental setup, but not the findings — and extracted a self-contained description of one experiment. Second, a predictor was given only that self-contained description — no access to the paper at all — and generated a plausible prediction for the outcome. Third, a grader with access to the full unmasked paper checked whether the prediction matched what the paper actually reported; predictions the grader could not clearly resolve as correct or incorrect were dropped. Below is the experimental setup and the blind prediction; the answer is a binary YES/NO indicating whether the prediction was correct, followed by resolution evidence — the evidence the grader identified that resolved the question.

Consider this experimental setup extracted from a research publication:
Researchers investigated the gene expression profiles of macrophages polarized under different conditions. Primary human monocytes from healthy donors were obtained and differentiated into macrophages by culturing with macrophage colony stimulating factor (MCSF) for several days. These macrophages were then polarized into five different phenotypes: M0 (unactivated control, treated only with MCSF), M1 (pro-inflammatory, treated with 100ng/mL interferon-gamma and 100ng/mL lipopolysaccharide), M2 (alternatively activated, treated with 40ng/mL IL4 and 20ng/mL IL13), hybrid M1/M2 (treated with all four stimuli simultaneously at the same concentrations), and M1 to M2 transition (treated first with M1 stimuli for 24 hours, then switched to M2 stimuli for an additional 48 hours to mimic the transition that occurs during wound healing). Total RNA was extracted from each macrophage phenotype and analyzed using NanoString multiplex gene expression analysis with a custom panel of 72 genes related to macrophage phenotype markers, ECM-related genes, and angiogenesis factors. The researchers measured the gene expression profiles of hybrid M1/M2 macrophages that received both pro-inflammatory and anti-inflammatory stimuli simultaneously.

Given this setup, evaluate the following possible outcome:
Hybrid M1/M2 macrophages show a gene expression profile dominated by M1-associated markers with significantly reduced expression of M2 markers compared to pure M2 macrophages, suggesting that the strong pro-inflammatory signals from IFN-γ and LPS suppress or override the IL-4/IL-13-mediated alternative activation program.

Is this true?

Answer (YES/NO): NO